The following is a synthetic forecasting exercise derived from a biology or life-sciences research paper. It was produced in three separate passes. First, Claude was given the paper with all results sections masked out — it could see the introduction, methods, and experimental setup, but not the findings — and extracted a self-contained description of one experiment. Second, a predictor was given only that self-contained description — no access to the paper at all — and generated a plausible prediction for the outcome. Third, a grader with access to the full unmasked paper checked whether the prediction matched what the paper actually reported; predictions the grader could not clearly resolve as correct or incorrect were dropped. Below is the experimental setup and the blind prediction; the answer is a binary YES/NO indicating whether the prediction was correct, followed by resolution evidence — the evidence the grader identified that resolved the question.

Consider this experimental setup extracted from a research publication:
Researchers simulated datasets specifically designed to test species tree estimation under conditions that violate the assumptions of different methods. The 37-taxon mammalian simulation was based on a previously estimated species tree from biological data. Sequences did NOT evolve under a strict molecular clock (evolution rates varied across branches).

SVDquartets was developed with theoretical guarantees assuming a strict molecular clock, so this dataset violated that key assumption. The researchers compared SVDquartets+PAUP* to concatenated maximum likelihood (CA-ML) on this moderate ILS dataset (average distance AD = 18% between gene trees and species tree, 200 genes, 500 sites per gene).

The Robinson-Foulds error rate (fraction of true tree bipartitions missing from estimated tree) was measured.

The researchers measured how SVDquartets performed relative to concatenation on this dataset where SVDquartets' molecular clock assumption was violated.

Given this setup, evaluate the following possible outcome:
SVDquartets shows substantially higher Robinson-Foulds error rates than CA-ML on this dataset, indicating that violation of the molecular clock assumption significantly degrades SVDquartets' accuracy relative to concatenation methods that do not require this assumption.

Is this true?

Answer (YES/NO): NO